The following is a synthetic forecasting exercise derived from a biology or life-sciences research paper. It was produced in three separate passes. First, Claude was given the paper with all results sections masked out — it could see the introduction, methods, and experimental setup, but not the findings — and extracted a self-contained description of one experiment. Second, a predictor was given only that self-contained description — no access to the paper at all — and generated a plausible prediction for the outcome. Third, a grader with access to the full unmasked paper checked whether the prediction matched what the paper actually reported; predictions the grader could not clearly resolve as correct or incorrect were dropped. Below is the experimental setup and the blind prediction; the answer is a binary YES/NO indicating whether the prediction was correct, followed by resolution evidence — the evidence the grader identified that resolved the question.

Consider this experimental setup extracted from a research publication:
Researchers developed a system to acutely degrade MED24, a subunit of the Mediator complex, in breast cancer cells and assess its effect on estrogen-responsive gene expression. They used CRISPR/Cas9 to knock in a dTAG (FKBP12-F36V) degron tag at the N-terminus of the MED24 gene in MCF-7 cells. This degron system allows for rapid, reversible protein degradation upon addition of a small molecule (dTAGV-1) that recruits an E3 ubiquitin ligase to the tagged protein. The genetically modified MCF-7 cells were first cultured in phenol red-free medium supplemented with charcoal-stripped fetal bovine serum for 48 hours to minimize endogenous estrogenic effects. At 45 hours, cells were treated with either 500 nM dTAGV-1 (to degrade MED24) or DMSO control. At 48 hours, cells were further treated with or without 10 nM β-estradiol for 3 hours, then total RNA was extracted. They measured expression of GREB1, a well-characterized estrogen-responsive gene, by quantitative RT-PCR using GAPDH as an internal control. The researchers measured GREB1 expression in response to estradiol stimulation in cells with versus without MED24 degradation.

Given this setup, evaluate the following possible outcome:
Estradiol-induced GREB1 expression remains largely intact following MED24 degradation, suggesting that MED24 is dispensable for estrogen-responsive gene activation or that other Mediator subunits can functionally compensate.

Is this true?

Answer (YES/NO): NO